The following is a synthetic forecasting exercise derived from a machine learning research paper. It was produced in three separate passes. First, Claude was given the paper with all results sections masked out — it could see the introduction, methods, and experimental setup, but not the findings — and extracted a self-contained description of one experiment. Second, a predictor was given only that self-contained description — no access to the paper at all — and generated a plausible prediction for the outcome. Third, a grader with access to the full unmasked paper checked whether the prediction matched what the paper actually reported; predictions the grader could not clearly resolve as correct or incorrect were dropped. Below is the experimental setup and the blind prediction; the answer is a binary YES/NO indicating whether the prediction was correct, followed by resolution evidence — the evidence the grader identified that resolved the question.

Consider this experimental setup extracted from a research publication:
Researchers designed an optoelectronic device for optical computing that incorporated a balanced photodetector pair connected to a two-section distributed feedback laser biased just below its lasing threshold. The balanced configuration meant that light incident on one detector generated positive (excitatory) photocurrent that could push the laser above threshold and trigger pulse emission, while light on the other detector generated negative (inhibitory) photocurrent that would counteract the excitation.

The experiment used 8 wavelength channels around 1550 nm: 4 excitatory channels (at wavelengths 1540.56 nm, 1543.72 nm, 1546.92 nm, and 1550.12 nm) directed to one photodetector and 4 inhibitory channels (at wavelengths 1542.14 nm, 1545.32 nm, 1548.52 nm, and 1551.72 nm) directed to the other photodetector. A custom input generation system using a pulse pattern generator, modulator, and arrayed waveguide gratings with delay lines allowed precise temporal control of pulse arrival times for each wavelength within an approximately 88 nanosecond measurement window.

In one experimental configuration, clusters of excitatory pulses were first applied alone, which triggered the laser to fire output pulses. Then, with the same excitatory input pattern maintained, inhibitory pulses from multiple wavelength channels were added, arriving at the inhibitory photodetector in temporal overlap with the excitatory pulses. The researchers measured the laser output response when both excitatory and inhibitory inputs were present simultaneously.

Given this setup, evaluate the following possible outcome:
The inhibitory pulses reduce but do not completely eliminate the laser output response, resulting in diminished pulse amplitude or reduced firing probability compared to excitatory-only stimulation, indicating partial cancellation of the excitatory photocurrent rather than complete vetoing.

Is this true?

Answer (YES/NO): NO